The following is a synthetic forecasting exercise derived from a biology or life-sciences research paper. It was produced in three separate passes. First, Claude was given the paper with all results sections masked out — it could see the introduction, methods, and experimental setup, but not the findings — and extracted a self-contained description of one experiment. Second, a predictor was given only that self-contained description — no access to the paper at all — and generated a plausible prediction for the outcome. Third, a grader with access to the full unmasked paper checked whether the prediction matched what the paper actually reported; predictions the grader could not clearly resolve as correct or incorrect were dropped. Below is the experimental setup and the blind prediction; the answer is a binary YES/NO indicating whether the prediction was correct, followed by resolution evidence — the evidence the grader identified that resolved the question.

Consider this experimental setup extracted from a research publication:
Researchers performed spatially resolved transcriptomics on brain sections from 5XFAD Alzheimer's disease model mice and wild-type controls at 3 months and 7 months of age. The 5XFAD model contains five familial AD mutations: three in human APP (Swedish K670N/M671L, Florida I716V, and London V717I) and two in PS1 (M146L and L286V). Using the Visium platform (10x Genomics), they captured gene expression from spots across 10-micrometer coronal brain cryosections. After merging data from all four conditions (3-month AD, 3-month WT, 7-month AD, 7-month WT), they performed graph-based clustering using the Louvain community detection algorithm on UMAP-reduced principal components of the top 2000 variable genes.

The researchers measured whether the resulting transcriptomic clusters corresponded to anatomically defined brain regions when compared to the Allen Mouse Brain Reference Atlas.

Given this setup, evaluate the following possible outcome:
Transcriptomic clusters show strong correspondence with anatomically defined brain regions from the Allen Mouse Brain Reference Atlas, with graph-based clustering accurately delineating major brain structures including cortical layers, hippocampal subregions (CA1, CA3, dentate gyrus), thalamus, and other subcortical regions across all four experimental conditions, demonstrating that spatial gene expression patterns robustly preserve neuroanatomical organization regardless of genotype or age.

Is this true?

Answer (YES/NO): NO